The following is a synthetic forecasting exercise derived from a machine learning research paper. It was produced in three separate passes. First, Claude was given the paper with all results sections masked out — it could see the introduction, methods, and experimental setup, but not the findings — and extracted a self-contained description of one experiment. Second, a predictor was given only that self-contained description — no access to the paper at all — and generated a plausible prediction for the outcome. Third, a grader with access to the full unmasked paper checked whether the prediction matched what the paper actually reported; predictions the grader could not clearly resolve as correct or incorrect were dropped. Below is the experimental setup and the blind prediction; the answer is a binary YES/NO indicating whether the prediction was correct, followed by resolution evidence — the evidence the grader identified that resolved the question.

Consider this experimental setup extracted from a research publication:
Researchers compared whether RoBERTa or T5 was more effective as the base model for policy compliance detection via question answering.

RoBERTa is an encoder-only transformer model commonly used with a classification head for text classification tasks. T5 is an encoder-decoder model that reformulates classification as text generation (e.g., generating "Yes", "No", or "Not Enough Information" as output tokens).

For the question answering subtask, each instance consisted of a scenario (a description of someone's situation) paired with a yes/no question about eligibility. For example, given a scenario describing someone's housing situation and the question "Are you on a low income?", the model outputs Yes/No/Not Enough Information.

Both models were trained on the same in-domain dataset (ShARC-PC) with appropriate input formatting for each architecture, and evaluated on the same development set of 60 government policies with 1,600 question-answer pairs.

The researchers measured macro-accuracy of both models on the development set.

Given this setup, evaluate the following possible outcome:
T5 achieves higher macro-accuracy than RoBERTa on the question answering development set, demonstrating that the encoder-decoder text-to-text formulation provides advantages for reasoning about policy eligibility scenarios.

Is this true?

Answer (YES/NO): NO